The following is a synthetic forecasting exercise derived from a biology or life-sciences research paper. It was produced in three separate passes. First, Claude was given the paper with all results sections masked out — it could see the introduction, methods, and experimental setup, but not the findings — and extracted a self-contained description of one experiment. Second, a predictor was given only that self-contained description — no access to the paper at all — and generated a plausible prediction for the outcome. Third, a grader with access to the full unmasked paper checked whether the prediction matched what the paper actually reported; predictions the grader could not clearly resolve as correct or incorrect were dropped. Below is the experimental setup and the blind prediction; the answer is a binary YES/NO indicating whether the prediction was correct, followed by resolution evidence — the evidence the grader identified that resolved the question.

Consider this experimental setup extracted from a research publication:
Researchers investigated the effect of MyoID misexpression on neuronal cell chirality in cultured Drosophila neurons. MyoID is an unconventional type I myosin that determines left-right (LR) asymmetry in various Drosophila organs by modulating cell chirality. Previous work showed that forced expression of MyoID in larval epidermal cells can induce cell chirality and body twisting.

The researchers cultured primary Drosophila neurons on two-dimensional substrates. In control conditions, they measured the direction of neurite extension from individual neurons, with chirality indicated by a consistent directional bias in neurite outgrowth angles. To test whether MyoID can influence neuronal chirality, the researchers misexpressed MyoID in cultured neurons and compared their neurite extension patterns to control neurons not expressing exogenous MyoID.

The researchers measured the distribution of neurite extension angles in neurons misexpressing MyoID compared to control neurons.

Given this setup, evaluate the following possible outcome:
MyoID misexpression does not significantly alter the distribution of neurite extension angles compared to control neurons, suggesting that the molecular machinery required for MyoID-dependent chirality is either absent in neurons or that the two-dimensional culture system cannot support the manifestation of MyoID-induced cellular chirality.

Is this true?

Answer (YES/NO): NO